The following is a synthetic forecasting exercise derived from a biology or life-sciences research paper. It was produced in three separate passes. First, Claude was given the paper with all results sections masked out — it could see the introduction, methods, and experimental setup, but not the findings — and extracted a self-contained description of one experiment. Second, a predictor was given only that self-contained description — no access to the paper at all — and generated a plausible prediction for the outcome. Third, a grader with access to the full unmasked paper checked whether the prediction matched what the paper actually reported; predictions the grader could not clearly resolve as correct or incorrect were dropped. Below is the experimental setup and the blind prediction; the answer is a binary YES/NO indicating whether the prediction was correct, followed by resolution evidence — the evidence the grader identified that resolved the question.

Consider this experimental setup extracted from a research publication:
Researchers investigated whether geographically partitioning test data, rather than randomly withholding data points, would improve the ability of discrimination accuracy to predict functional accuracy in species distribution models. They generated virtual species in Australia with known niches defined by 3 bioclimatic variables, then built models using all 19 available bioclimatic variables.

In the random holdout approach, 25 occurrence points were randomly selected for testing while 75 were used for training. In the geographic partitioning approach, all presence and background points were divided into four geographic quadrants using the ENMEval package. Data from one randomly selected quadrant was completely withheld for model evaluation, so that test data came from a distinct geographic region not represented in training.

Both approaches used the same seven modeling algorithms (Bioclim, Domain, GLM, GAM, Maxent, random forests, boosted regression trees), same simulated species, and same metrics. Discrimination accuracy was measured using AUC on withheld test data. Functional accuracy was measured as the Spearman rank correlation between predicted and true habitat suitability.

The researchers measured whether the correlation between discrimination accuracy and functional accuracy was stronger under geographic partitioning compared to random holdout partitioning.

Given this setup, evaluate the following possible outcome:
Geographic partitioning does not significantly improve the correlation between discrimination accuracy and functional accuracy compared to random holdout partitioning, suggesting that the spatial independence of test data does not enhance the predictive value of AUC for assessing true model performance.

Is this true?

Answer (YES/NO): NO